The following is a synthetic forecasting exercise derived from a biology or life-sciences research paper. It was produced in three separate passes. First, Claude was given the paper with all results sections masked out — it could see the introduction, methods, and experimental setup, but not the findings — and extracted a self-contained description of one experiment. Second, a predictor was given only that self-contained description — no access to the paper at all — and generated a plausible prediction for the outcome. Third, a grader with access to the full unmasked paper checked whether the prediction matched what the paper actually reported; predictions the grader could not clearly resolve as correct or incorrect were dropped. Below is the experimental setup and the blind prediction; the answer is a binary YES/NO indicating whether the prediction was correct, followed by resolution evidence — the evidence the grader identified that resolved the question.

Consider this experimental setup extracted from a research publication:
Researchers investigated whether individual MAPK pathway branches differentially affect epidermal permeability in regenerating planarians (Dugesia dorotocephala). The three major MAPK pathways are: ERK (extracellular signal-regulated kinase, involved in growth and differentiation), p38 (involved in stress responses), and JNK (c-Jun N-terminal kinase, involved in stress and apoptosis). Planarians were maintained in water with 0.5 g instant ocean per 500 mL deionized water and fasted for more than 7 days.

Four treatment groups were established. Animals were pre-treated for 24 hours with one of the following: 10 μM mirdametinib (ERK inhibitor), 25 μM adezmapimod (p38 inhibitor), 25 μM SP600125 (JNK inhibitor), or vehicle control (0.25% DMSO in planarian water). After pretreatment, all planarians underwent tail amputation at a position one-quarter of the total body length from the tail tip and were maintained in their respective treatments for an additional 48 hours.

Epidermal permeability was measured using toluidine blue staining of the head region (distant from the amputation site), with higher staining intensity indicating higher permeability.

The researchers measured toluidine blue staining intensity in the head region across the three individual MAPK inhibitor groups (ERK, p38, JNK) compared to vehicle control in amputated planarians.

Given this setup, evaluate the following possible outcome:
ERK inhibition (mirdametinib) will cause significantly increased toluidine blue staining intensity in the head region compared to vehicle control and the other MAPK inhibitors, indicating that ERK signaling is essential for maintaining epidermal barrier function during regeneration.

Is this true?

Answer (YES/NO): NO